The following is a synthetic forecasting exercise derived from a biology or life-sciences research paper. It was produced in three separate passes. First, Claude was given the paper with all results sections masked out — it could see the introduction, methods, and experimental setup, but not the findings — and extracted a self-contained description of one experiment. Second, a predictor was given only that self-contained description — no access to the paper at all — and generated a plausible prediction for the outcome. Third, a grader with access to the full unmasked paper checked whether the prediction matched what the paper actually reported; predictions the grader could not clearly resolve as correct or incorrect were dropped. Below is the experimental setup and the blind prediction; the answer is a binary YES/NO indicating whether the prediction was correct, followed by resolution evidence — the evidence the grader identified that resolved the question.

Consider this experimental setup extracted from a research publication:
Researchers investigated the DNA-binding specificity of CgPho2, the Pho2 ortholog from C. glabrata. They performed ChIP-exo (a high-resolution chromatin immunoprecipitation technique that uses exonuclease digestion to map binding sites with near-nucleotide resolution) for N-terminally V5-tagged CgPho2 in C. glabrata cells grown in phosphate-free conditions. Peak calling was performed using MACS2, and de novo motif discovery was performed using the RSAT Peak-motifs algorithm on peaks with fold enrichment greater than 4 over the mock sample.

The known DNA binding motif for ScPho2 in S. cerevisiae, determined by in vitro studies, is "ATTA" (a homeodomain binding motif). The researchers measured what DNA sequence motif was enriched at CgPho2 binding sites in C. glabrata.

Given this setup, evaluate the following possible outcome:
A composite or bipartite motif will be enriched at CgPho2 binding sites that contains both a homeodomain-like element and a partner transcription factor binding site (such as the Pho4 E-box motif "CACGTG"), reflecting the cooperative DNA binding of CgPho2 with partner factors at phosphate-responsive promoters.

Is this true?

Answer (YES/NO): NO